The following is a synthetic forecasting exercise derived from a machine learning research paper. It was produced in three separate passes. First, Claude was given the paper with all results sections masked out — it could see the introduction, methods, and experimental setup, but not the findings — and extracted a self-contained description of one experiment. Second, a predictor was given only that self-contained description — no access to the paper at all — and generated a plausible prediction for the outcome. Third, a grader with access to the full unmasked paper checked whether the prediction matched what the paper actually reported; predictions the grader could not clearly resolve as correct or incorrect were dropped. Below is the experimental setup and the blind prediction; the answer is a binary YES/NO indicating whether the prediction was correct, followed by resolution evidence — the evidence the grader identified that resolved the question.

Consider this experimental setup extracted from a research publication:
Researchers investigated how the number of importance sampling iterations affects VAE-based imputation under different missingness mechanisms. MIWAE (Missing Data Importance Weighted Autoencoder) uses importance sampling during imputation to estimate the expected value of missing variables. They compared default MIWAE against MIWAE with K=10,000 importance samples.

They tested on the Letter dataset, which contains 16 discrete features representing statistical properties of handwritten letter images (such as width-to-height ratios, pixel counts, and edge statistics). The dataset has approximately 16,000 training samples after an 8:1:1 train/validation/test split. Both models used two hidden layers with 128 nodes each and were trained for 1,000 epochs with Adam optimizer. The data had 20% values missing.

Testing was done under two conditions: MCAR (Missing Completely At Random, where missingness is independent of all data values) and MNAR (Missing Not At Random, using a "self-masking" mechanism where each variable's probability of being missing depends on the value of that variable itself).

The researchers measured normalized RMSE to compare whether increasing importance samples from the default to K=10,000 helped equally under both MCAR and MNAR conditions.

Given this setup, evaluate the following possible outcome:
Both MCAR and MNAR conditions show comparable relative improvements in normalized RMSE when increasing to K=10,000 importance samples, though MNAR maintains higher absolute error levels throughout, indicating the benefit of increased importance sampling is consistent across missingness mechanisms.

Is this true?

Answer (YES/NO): NO